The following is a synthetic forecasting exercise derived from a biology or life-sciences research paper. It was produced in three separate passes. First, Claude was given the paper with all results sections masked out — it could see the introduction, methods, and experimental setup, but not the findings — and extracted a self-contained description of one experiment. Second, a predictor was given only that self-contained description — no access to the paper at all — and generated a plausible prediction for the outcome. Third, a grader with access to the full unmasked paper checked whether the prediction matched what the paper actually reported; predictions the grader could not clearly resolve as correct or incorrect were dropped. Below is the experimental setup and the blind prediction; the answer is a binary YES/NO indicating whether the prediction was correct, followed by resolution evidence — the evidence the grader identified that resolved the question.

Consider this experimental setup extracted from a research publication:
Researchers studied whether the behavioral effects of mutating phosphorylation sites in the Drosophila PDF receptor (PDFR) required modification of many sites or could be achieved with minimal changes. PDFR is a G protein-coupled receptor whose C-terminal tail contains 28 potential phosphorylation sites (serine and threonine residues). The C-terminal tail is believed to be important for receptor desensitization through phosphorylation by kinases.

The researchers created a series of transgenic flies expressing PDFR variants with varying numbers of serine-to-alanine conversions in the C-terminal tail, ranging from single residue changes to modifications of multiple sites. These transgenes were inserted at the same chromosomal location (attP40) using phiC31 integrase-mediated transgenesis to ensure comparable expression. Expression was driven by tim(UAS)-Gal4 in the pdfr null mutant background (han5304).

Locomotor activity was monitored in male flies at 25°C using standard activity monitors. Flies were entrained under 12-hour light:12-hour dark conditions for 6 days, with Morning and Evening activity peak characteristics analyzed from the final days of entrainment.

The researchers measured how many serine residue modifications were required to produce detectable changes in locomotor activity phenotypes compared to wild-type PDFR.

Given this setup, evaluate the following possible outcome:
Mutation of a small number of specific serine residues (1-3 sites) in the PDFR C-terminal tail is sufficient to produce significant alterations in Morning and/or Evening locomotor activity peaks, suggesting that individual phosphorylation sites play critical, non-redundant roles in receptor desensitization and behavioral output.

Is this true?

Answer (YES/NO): YES